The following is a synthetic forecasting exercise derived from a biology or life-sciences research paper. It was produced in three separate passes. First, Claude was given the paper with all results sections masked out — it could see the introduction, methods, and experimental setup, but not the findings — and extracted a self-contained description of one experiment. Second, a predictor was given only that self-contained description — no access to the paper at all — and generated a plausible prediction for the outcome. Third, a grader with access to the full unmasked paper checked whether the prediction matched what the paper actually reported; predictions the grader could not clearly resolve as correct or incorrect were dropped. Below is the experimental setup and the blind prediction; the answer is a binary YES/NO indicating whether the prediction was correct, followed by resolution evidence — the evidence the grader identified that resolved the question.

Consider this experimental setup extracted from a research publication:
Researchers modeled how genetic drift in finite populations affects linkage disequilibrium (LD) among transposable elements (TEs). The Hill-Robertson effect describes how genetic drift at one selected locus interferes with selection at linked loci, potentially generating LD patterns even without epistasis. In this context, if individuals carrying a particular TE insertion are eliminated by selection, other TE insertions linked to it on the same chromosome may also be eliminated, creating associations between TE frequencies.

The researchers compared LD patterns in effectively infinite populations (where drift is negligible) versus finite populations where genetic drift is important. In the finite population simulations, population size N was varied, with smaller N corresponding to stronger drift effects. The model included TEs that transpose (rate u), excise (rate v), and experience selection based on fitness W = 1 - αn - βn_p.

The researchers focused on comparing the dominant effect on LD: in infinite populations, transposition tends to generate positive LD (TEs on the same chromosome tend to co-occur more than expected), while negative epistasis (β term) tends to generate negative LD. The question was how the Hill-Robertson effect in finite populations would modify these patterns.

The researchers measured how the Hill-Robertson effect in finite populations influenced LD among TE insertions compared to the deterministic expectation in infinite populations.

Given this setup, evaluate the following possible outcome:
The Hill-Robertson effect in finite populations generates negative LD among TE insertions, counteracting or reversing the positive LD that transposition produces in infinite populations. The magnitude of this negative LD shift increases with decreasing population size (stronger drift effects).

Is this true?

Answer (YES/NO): YES